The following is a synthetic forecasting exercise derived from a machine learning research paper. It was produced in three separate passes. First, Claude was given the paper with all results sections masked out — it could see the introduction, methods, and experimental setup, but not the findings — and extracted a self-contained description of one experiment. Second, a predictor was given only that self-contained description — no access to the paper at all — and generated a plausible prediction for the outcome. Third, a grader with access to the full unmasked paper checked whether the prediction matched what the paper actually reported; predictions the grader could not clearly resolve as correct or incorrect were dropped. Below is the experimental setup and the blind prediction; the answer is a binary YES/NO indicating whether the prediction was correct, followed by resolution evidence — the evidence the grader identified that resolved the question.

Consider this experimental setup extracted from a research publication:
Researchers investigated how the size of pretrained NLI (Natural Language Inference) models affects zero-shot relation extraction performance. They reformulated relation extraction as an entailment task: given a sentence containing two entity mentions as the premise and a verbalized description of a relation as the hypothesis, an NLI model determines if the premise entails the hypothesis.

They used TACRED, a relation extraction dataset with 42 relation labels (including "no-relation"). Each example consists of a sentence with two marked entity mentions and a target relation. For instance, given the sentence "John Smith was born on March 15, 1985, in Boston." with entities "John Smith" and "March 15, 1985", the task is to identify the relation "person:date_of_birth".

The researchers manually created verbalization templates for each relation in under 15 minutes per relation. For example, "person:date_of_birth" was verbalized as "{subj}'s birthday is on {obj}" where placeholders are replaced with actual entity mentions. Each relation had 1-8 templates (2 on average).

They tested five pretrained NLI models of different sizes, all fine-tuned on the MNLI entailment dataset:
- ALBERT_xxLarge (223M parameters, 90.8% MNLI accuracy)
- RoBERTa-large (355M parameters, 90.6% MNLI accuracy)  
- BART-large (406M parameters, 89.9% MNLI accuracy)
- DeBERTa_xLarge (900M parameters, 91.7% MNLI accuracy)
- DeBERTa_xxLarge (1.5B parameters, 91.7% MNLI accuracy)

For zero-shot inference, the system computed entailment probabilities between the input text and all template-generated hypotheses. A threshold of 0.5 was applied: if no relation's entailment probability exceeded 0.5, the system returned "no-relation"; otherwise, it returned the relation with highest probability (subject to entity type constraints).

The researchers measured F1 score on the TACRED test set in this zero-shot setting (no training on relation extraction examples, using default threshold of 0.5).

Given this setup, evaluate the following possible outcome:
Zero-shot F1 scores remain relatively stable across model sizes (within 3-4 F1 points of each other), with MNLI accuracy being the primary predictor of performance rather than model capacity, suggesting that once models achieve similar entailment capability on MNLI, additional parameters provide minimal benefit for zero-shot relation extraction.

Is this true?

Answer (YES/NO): NO